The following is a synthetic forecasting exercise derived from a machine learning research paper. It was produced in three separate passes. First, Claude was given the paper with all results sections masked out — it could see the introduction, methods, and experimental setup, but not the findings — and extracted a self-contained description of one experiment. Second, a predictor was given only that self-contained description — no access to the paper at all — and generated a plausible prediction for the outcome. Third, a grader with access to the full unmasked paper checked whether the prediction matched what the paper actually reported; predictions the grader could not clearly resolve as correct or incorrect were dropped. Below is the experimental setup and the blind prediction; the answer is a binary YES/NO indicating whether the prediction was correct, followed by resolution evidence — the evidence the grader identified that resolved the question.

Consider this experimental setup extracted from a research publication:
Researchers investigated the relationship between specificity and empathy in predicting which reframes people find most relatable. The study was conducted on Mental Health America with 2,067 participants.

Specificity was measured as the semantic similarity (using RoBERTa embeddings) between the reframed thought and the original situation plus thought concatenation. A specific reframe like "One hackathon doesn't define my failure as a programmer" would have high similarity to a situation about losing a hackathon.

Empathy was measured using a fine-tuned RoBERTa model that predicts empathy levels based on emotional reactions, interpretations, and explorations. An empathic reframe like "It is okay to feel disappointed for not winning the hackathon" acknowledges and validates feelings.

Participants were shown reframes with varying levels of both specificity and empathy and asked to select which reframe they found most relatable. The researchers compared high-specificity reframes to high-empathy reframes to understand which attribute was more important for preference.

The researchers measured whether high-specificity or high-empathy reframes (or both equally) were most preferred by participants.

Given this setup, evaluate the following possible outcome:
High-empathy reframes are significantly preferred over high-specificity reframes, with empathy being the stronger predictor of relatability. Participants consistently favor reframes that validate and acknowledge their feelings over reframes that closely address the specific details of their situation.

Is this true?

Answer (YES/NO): NO